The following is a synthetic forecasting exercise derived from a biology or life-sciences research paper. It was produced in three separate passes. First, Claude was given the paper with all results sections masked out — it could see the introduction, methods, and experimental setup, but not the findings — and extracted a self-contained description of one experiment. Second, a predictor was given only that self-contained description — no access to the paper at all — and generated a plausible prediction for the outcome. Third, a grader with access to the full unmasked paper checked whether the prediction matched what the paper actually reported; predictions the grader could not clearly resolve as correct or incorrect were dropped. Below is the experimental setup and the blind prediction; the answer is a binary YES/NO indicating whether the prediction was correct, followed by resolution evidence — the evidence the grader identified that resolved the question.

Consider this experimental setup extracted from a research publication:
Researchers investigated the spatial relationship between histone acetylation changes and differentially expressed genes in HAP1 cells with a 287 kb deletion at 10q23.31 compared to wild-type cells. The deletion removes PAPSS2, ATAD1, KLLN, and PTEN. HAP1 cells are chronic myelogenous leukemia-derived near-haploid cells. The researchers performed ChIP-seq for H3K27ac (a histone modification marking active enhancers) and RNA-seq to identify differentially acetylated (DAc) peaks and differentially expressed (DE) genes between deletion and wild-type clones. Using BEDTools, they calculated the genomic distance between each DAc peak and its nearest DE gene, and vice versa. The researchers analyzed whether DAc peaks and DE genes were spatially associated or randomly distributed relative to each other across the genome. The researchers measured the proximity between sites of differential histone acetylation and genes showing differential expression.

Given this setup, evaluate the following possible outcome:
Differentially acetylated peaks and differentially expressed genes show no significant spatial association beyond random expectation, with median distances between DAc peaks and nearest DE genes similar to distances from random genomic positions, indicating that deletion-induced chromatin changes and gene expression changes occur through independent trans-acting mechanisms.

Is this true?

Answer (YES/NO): NO